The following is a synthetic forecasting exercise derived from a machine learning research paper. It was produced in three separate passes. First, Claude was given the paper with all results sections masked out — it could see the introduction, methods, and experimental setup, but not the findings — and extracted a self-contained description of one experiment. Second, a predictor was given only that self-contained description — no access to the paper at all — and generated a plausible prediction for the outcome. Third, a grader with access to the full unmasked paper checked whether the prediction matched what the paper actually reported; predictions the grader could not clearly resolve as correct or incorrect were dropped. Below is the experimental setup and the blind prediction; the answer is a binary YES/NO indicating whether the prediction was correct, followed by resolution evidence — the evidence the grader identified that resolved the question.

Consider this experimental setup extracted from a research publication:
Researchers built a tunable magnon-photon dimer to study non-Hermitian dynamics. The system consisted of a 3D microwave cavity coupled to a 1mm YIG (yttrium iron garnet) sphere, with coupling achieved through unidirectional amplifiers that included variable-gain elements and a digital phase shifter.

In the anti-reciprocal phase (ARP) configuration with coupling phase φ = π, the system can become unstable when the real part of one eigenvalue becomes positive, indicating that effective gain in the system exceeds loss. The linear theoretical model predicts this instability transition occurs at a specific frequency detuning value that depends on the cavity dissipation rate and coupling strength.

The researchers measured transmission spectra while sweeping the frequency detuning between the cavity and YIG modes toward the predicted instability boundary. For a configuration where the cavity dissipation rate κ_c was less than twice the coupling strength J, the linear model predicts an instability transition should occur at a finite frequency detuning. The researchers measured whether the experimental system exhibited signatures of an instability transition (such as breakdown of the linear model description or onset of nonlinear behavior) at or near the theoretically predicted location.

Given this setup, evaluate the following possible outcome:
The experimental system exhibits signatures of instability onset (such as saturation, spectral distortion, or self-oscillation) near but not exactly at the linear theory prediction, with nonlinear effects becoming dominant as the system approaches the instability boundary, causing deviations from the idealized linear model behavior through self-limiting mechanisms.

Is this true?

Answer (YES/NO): YES